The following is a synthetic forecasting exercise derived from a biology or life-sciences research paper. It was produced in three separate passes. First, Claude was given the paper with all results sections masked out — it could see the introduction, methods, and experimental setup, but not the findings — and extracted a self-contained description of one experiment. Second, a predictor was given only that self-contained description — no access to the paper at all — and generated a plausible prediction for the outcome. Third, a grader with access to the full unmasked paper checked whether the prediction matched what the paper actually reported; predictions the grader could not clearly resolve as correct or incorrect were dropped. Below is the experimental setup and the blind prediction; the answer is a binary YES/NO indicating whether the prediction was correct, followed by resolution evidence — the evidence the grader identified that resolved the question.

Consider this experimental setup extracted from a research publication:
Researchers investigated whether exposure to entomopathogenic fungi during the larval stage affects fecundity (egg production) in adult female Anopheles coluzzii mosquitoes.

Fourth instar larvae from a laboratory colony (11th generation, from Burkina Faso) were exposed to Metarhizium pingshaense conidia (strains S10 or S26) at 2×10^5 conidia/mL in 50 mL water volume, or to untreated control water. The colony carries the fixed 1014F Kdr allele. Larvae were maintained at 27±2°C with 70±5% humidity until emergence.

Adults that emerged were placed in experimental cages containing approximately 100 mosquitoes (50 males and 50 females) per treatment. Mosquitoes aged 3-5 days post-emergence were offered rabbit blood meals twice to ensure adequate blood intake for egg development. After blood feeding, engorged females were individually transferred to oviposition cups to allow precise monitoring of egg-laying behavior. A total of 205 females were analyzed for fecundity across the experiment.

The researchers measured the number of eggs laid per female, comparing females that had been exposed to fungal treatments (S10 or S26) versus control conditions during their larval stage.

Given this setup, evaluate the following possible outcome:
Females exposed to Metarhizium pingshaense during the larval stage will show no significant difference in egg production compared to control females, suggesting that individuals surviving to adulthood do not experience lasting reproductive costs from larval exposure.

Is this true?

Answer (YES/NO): NO